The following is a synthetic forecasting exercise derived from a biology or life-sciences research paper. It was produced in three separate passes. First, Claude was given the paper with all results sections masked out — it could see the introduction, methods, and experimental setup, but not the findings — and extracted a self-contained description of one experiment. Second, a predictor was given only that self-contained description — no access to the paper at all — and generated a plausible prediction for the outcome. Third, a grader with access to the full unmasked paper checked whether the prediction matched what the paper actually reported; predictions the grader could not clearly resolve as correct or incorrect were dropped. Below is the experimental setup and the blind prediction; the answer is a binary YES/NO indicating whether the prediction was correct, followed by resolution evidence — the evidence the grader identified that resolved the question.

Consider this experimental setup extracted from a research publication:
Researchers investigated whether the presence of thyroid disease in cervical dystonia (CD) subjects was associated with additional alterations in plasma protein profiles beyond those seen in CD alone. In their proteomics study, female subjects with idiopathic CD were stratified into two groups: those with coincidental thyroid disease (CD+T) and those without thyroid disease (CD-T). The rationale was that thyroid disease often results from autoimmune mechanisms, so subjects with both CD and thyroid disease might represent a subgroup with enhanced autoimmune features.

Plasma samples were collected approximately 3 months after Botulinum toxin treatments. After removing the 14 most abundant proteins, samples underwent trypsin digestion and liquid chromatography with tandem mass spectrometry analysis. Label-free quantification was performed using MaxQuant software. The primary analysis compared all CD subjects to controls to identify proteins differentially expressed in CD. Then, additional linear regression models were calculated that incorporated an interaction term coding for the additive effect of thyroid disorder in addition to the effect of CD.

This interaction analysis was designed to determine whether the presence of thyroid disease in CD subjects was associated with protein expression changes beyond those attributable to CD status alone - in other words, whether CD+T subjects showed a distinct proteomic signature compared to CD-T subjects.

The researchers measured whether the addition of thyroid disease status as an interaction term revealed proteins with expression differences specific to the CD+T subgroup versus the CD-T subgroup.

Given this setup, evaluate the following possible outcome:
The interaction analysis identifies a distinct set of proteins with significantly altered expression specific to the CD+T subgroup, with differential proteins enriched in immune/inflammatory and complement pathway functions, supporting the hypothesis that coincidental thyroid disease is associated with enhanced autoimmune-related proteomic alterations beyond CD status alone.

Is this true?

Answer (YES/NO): NO